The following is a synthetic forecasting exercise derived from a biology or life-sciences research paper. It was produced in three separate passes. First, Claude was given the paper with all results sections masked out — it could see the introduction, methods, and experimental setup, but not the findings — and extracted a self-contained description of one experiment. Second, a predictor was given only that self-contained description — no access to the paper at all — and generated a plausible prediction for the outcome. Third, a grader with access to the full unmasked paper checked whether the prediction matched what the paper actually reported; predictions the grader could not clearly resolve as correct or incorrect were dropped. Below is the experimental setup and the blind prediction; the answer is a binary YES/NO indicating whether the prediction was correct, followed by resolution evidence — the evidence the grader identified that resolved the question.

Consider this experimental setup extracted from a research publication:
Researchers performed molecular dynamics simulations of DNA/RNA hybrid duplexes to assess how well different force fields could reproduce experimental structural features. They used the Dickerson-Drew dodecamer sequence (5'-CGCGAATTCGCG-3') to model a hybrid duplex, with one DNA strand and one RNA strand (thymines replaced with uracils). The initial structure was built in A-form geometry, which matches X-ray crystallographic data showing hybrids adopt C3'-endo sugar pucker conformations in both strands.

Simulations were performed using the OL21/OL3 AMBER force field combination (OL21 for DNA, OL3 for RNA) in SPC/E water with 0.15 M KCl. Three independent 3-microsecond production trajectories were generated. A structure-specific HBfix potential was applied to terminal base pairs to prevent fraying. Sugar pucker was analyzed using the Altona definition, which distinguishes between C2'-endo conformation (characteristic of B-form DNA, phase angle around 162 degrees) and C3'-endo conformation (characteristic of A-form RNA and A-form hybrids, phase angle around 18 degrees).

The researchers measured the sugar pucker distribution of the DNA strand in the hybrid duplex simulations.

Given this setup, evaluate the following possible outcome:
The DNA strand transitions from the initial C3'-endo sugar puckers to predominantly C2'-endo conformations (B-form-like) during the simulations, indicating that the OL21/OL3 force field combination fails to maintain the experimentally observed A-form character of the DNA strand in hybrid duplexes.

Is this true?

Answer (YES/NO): YES